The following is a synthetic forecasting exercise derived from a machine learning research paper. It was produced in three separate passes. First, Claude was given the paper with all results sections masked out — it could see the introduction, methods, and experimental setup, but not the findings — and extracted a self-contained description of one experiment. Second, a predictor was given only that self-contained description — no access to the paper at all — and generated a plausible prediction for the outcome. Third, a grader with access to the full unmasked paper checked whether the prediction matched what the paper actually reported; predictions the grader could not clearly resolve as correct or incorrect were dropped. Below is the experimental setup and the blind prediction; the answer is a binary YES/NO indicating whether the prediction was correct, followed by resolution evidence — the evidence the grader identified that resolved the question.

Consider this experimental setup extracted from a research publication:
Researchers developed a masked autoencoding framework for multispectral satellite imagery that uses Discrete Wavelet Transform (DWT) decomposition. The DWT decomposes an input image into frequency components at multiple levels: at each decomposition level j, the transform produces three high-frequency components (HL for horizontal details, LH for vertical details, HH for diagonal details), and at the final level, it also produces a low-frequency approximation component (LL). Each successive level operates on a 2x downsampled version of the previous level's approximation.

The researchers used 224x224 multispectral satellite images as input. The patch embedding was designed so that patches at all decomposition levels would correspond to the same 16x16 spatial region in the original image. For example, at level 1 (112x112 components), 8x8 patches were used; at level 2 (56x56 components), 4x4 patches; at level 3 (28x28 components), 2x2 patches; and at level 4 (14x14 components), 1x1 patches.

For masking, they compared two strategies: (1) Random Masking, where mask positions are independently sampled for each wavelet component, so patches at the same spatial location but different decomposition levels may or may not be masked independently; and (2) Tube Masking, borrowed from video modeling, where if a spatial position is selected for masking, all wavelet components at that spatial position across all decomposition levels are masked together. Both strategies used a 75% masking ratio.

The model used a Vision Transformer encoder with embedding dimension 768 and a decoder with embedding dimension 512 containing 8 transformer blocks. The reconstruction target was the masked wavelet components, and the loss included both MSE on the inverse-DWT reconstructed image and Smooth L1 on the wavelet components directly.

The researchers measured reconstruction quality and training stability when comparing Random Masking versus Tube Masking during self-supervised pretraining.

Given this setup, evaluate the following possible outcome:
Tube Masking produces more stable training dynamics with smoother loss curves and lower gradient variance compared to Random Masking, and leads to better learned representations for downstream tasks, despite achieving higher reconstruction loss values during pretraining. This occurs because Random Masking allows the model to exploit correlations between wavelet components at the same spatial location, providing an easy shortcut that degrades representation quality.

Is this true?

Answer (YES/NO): NO